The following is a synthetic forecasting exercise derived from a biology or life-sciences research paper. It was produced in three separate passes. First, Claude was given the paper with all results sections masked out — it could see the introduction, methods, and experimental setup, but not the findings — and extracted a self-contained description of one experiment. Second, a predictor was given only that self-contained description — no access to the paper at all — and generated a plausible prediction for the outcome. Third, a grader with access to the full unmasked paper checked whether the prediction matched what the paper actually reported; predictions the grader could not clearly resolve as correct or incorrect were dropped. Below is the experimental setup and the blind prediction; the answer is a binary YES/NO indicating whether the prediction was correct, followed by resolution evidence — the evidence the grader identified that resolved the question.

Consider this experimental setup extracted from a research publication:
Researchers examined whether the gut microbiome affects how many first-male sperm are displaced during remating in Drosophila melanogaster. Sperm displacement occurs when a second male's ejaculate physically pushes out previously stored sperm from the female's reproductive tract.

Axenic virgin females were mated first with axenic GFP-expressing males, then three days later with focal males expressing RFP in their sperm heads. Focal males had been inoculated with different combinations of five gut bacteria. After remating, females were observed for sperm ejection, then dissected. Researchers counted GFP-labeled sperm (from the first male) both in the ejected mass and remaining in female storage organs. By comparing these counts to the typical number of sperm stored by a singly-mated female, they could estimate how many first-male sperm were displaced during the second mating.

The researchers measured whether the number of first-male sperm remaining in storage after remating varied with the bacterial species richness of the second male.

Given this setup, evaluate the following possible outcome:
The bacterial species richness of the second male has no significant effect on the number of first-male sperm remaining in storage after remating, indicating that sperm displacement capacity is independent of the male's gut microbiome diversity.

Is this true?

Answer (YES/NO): NO